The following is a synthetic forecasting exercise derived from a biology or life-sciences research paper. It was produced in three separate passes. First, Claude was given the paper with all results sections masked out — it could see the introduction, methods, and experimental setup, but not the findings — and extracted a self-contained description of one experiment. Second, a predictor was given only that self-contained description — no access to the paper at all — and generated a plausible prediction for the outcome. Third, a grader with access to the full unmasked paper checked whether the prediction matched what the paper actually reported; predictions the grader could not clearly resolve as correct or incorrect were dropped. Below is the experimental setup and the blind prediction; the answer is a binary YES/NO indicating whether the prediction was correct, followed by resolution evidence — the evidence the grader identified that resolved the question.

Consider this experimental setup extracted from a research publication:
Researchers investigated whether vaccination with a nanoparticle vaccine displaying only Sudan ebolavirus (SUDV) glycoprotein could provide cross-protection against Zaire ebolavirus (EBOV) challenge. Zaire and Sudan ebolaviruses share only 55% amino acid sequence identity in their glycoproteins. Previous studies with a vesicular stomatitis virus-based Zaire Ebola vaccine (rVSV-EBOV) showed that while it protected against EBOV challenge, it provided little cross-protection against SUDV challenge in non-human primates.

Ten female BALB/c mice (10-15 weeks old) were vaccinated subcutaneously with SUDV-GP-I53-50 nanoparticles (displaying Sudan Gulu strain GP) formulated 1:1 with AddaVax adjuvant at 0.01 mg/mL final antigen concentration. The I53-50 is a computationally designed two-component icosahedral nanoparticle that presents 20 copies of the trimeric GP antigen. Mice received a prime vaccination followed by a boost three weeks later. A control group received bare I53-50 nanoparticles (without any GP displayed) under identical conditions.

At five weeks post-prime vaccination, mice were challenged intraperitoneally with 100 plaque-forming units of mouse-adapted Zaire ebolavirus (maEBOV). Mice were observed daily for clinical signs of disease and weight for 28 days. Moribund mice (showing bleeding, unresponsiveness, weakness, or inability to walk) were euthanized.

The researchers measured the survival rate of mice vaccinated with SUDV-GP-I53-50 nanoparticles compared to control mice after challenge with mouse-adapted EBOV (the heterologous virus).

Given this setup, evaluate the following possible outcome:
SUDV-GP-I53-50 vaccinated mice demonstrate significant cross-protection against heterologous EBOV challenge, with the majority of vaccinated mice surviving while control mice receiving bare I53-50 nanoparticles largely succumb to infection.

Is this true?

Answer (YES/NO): NO